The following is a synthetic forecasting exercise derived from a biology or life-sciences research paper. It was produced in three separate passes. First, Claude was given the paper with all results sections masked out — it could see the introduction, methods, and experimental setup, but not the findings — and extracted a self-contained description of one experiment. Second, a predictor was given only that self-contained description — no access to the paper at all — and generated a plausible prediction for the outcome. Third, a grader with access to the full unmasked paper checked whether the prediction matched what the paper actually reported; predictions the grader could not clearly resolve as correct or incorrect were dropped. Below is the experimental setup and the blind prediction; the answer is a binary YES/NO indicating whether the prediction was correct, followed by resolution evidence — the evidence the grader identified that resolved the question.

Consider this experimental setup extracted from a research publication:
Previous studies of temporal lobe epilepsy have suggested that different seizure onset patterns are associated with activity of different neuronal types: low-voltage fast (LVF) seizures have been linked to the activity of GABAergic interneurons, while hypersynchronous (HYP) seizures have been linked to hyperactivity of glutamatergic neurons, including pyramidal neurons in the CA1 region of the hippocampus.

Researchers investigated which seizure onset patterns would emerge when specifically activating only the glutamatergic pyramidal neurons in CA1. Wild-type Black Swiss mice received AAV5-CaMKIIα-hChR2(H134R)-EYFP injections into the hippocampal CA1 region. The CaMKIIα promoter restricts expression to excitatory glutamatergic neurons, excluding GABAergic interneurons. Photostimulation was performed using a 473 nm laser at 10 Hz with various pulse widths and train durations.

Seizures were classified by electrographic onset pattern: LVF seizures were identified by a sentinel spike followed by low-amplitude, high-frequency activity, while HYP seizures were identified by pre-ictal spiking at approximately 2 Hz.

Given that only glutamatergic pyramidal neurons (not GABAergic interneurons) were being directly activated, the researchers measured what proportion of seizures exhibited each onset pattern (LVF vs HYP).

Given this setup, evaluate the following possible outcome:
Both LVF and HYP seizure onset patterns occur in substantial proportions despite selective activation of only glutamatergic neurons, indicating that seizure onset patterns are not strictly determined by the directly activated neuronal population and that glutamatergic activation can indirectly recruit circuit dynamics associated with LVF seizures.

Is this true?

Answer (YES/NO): YES